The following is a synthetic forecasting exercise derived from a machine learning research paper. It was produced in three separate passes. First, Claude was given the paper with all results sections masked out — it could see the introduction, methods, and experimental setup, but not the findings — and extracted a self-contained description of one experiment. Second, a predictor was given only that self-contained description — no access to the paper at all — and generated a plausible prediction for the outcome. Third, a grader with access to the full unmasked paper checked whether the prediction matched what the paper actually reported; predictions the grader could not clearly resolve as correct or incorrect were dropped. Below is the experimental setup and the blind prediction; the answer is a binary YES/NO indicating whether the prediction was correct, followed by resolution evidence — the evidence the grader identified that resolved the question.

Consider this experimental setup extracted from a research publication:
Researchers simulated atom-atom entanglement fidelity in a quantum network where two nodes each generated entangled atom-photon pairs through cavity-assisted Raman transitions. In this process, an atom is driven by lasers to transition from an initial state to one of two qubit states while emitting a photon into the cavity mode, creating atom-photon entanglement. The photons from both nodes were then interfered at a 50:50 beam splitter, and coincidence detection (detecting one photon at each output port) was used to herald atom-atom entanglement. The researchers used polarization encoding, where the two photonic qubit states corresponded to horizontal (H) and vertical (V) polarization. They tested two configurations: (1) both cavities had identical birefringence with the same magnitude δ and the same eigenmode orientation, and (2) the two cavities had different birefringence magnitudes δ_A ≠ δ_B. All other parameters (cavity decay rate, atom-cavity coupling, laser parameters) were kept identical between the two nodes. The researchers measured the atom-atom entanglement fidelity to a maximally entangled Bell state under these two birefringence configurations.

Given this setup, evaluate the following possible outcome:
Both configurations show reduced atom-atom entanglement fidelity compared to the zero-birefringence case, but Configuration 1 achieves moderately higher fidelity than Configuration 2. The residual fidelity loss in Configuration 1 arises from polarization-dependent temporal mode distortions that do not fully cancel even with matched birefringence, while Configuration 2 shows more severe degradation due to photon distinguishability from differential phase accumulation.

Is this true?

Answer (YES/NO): NO